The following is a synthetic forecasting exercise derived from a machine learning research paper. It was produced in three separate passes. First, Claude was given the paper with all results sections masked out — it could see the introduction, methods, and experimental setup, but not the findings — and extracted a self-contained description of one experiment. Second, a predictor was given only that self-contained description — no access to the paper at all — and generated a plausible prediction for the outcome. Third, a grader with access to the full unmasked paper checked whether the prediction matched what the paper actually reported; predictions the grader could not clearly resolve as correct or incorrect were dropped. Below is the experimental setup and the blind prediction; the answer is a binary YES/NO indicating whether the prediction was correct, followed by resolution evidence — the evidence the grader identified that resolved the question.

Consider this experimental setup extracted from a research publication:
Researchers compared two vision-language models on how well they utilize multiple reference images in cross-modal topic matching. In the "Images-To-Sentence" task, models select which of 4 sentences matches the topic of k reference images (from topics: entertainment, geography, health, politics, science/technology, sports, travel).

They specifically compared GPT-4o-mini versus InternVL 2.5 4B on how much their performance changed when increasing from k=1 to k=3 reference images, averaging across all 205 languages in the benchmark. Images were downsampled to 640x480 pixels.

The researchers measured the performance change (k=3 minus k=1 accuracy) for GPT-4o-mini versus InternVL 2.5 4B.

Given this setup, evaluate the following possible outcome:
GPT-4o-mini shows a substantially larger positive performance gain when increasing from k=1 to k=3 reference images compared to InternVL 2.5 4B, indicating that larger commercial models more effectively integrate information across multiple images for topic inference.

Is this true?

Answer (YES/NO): YES